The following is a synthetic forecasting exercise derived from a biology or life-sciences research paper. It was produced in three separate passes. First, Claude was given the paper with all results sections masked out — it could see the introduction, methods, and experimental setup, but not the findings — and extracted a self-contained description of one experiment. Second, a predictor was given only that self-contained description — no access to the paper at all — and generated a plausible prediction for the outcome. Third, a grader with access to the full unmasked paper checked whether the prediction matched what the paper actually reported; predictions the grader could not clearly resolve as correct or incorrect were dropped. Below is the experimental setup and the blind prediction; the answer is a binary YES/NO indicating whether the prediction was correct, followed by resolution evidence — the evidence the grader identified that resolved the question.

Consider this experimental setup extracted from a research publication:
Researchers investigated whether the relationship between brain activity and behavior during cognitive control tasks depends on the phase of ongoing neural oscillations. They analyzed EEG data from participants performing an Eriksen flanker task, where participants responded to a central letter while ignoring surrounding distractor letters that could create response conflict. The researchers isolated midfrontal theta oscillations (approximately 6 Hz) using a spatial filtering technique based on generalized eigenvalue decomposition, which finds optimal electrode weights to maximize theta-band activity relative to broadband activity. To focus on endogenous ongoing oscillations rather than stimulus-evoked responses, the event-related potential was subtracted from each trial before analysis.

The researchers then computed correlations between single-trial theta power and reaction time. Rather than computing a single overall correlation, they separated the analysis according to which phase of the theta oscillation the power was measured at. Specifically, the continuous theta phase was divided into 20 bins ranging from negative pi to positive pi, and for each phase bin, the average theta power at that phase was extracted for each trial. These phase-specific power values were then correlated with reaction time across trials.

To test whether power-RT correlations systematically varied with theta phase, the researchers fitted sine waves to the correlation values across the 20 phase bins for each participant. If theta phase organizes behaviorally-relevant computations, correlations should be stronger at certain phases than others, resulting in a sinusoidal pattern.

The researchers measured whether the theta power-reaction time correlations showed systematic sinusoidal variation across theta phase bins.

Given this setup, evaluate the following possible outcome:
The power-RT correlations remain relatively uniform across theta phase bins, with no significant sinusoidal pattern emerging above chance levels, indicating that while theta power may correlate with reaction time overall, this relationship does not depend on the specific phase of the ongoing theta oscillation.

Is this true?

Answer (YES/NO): NO